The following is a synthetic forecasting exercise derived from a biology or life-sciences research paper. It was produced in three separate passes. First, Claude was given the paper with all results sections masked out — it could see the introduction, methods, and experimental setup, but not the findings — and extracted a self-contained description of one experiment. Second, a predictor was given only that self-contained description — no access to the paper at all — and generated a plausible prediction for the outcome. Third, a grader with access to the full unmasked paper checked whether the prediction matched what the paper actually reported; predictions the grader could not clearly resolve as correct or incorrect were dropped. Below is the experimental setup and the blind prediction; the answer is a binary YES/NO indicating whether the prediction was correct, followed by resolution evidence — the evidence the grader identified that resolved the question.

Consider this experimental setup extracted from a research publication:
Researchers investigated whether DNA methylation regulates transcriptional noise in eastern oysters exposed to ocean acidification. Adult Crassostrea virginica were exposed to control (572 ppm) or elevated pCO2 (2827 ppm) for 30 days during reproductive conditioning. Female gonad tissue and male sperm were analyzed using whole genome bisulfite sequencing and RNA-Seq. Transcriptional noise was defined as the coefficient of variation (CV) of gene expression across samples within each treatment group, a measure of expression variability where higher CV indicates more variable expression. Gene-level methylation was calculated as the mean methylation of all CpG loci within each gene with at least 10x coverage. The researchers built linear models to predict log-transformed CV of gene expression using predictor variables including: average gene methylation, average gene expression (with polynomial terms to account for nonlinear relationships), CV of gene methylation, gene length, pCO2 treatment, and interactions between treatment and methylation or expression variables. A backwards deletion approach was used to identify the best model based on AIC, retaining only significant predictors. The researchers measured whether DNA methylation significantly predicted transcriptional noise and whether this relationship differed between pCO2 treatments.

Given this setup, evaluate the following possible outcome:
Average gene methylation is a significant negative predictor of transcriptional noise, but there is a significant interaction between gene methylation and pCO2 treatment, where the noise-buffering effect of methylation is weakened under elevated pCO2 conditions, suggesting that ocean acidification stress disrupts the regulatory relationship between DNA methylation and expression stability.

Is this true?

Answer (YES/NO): NO